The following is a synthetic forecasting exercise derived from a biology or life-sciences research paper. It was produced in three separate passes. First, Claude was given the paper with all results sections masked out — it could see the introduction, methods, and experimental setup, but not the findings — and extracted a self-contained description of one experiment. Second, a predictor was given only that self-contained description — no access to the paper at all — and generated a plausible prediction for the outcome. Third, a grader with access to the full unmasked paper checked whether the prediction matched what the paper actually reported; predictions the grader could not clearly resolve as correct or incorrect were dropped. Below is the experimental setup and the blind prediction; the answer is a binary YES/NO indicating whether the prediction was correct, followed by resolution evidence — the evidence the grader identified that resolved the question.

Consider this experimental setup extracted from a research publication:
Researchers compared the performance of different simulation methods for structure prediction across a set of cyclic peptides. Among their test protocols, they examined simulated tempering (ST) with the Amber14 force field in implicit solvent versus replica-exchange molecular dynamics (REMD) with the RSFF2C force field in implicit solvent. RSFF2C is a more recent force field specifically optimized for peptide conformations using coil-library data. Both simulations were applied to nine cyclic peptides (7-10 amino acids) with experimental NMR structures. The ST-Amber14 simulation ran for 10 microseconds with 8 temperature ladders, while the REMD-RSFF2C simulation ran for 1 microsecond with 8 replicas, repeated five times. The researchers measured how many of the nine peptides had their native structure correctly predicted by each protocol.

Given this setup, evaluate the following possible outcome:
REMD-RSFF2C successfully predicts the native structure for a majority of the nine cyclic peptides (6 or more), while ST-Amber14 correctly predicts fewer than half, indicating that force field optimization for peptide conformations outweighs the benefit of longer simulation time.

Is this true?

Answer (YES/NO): NO